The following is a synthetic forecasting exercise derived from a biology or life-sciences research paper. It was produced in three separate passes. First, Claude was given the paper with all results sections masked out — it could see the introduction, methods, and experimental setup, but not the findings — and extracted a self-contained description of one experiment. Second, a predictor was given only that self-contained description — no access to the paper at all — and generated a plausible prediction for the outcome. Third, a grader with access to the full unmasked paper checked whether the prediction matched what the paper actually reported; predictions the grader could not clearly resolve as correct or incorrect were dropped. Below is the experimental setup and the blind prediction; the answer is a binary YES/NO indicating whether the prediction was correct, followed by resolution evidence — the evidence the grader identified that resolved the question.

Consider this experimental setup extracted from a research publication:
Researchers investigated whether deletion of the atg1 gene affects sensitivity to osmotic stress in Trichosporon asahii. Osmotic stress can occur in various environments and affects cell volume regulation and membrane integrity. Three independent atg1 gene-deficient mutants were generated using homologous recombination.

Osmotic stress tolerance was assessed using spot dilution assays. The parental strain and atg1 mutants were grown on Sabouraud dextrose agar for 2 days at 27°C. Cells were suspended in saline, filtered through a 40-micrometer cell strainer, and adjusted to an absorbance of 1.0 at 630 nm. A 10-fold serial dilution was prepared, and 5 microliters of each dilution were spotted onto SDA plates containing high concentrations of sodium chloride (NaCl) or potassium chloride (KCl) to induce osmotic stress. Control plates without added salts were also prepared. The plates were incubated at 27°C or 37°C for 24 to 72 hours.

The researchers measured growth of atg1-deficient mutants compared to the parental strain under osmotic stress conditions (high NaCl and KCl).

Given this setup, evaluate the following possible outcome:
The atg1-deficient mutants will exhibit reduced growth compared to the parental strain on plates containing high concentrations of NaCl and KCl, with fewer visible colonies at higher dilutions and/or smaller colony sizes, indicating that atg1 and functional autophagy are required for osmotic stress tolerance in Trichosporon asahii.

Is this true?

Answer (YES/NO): NO